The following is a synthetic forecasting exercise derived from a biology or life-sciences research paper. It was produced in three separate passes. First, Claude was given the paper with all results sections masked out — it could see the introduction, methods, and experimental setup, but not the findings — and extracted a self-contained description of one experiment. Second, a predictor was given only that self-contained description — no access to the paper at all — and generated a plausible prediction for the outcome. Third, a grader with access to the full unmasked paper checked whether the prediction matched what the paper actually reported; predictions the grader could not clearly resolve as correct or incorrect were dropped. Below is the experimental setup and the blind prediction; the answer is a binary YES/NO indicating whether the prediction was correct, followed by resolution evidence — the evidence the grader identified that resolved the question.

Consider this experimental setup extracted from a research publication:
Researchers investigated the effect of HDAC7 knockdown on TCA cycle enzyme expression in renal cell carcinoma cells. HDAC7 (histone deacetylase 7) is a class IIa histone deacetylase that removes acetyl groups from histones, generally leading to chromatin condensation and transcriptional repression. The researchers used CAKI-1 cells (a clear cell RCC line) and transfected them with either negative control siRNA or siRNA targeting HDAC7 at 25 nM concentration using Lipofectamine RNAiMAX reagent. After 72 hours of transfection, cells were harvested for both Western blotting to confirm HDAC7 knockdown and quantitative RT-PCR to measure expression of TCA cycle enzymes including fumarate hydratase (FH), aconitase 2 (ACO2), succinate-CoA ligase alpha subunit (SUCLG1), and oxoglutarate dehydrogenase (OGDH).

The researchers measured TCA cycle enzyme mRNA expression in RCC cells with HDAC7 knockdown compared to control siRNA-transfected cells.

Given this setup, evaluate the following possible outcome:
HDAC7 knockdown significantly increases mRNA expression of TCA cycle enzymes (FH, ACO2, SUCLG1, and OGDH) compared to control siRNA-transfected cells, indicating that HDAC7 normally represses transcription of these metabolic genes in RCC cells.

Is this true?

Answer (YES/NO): NO